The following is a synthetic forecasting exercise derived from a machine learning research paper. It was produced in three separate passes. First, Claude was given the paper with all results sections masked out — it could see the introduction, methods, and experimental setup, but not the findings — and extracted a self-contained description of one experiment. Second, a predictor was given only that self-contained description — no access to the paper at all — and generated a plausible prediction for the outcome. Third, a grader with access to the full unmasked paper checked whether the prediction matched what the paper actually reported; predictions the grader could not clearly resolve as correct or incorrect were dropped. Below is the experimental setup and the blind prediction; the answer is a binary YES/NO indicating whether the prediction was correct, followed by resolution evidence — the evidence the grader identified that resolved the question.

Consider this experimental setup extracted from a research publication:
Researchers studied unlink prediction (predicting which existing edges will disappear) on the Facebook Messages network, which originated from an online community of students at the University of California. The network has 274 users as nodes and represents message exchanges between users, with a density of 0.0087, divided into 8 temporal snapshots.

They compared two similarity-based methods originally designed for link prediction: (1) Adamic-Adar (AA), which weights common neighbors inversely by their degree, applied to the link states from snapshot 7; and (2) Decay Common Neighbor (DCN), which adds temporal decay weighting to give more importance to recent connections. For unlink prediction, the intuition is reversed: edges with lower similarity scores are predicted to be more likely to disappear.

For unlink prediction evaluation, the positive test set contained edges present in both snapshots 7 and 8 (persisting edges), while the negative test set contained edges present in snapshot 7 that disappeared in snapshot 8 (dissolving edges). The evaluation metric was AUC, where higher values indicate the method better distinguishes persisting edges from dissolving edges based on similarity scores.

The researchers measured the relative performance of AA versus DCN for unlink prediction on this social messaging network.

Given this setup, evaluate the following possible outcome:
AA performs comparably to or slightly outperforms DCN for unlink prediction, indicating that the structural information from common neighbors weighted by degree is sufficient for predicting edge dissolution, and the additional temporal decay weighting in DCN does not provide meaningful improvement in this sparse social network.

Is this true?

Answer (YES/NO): NO